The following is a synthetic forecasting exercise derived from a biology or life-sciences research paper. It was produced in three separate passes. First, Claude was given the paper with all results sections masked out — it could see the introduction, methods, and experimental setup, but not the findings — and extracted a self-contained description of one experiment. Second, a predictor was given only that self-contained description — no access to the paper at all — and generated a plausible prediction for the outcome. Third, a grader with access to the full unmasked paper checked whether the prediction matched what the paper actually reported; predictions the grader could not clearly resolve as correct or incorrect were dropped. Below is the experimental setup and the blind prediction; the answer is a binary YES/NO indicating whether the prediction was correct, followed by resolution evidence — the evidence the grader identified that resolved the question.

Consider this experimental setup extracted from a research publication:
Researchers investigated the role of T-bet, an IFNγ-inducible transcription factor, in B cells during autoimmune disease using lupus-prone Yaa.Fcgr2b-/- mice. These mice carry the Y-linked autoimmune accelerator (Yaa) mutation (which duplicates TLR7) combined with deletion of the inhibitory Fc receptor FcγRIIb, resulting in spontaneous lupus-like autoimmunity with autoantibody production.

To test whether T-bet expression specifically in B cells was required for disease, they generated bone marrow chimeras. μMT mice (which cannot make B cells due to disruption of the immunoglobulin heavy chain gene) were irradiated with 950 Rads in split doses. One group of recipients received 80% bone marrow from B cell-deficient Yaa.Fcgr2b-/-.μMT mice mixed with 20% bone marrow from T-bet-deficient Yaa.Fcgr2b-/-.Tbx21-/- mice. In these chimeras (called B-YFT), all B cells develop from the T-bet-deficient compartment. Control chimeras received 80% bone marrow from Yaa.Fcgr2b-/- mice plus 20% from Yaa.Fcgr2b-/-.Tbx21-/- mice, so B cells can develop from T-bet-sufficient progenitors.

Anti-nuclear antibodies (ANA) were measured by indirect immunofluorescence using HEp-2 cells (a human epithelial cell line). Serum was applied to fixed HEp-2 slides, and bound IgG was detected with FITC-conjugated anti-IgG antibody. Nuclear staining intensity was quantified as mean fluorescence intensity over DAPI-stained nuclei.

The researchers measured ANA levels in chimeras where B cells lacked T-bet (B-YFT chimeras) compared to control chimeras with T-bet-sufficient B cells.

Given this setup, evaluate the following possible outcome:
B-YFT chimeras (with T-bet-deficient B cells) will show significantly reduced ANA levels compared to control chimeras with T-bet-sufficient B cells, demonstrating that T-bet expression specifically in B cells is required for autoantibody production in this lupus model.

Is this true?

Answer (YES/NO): YES